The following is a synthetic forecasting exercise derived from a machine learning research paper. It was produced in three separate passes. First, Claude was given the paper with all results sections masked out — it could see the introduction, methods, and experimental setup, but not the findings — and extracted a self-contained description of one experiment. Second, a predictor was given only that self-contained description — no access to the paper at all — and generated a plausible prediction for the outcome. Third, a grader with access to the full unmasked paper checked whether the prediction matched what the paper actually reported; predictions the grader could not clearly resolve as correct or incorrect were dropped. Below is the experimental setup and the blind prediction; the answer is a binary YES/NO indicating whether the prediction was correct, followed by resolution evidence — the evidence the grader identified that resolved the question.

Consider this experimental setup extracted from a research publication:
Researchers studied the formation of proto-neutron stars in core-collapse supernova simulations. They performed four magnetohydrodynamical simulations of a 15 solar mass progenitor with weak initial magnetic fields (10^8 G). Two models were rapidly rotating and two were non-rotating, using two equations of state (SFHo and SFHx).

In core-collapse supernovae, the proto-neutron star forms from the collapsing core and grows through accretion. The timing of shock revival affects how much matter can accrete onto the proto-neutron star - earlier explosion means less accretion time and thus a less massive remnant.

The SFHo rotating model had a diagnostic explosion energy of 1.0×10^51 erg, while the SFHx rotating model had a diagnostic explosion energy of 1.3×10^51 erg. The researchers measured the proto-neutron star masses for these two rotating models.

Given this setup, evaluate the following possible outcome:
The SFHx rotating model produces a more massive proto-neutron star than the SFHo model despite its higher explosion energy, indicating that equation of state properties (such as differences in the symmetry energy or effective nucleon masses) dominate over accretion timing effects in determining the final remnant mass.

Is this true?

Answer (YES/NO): NO